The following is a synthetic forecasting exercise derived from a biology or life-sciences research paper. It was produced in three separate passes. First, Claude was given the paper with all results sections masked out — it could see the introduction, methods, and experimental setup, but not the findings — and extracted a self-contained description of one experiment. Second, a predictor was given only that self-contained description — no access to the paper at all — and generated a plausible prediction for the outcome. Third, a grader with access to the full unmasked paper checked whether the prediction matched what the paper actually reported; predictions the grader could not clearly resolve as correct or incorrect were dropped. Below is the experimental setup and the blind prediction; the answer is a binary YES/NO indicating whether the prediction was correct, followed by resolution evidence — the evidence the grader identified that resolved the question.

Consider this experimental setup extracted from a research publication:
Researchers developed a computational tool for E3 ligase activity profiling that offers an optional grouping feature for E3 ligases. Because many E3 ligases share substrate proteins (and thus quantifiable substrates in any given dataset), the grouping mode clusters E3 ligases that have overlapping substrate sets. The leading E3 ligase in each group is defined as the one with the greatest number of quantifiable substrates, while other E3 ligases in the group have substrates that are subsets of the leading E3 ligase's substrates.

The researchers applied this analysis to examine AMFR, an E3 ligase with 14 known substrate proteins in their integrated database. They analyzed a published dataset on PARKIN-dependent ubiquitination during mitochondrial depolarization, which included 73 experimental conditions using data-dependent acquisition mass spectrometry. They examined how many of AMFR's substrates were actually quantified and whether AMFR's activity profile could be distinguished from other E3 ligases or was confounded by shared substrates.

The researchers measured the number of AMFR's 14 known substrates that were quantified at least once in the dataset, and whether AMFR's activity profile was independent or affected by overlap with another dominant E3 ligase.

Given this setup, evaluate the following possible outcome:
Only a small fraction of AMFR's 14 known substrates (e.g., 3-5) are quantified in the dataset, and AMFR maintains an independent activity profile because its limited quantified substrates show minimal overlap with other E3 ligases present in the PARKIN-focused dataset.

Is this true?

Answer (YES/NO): NO